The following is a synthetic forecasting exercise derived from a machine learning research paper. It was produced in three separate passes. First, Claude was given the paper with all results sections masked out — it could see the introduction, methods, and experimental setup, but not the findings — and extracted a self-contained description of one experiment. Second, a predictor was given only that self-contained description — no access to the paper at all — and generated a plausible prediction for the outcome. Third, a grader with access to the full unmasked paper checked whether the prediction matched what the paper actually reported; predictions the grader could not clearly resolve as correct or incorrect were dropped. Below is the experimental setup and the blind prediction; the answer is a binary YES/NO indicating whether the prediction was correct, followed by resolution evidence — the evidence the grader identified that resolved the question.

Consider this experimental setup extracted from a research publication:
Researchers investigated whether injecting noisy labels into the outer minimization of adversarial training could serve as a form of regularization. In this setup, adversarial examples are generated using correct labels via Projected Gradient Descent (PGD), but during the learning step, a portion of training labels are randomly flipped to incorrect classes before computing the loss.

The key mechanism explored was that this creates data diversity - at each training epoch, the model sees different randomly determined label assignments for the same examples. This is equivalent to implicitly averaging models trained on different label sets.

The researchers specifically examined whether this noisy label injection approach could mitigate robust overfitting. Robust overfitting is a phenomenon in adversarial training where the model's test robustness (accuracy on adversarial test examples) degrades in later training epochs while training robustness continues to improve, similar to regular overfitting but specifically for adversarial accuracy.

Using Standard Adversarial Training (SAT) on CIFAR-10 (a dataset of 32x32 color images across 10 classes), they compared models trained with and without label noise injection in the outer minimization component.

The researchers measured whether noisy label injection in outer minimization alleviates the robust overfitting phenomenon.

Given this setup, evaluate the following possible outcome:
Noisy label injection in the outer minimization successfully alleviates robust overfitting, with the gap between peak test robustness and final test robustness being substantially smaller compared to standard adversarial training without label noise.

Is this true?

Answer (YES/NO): YES